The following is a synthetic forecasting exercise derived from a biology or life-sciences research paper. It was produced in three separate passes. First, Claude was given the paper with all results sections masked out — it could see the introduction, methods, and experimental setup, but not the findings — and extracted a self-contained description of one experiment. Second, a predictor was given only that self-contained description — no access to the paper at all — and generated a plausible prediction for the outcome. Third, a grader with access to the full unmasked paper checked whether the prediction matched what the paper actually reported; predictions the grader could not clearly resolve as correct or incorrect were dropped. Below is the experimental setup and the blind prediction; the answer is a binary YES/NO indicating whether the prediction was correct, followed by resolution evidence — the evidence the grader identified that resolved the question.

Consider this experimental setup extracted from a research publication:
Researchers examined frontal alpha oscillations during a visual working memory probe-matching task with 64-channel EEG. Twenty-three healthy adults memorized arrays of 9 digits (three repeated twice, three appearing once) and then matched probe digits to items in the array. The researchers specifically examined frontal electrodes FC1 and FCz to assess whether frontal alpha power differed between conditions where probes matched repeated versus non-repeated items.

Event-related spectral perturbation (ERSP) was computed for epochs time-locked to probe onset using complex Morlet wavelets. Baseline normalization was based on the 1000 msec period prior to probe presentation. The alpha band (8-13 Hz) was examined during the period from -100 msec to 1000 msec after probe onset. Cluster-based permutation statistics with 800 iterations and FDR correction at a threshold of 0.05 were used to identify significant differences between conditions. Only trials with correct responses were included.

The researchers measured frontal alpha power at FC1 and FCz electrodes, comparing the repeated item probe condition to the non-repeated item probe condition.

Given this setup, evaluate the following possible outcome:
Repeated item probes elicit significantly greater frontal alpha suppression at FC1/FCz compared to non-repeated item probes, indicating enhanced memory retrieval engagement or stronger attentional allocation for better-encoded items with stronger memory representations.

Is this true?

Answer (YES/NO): NO